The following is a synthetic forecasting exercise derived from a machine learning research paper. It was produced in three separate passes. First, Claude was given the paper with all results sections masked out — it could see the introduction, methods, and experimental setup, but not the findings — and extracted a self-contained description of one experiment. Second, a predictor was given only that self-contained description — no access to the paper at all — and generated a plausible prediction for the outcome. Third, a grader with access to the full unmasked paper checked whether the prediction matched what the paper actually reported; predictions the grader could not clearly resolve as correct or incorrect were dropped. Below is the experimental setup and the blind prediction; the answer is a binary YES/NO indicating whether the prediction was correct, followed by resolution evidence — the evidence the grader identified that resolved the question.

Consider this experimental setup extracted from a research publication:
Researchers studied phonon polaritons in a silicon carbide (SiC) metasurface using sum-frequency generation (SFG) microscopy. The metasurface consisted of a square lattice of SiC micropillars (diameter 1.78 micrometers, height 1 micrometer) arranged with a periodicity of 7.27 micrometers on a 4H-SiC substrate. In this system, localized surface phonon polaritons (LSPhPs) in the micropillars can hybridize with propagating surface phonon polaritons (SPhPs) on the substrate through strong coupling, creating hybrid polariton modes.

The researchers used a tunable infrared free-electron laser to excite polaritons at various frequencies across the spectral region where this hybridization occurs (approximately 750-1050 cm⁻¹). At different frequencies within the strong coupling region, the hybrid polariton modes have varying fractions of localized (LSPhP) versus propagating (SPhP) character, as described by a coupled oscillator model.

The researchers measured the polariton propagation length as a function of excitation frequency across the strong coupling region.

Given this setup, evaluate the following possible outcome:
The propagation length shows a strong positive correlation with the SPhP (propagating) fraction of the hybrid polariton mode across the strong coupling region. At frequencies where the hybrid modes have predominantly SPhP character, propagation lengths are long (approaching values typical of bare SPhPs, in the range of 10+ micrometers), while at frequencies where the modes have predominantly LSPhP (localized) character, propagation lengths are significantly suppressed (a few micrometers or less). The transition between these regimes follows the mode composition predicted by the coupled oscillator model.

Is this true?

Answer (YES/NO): YES